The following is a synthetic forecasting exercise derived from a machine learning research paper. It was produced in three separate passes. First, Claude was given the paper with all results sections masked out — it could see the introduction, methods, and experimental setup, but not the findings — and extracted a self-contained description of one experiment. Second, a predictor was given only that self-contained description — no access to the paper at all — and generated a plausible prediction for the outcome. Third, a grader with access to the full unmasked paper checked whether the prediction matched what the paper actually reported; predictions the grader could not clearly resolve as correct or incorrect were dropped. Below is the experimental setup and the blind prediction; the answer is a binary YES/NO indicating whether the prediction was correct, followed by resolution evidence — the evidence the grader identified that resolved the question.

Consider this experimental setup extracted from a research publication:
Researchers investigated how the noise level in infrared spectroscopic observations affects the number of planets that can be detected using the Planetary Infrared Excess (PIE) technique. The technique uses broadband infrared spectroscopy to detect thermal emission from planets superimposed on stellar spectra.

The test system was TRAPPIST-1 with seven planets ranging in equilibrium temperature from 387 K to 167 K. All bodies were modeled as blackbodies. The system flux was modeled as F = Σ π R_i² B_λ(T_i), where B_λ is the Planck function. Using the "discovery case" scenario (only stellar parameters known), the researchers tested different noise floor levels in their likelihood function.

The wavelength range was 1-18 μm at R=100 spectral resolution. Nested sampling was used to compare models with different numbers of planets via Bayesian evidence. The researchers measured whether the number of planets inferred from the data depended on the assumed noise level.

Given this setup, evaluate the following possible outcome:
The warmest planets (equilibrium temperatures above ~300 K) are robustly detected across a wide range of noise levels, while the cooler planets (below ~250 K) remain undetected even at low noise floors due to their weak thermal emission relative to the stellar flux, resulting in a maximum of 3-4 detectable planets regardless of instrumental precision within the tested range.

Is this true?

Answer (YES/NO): NO